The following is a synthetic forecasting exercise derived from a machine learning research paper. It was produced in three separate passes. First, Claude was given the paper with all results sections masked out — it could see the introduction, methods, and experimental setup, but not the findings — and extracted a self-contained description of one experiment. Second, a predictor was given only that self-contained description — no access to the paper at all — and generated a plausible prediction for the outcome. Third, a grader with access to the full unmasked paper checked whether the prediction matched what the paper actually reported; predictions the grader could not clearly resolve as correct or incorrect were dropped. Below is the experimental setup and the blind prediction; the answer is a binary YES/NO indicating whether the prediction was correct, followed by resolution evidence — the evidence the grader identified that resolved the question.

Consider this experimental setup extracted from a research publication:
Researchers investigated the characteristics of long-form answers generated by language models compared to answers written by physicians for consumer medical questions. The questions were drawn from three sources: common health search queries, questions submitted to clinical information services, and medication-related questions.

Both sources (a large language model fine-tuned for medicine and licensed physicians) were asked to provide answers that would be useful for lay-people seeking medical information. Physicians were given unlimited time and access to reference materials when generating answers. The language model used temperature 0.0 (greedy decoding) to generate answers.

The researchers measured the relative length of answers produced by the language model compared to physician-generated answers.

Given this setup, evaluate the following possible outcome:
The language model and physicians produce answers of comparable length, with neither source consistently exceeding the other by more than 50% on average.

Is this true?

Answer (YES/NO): NO